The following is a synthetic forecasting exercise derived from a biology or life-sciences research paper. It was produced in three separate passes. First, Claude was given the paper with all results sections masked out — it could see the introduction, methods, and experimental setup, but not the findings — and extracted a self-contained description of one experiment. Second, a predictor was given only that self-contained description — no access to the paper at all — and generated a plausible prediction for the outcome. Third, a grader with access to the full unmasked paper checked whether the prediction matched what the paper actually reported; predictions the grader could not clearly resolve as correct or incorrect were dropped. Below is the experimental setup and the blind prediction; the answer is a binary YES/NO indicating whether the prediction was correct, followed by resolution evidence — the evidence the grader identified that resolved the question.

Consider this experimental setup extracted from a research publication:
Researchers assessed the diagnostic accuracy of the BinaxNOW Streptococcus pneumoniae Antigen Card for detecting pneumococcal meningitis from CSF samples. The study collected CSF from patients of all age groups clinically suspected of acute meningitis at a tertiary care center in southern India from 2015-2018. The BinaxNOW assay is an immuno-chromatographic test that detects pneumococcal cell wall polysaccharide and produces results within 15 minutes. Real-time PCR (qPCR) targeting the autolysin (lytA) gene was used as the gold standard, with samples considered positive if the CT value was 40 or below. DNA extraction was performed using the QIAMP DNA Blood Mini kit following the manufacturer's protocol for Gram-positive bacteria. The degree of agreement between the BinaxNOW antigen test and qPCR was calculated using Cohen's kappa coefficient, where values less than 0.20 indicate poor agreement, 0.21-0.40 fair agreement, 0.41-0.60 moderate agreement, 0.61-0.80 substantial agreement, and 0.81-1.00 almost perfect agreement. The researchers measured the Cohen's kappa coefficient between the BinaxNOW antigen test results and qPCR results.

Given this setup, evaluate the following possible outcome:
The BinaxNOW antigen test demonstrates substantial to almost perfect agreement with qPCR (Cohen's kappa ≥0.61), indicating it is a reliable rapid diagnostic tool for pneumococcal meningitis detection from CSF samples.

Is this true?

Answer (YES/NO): YES